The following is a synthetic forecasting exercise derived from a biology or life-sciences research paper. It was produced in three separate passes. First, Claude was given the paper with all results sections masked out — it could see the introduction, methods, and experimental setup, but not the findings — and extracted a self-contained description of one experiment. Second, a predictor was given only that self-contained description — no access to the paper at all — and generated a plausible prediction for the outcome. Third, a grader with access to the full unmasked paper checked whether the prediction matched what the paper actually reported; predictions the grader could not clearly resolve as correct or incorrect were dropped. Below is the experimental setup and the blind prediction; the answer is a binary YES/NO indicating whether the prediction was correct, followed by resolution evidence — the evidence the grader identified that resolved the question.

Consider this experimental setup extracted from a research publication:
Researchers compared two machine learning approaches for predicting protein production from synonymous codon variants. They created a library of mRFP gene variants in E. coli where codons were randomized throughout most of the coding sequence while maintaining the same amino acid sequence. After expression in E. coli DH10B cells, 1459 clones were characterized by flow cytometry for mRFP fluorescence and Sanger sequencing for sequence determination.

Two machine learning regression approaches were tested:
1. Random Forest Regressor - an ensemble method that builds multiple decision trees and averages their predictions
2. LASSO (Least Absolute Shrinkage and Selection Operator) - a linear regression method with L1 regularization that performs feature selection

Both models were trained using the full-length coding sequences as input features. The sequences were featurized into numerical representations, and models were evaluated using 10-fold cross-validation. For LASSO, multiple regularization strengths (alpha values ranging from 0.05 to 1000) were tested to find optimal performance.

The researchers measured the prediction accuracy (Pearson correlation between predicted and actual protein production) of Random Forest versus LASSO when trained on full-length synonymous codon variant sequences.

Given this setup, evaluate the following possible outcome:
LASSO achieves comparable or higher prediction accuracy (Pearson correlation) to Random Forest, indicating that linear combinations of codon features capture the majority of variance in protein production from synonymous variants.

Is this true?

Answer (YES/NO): YES